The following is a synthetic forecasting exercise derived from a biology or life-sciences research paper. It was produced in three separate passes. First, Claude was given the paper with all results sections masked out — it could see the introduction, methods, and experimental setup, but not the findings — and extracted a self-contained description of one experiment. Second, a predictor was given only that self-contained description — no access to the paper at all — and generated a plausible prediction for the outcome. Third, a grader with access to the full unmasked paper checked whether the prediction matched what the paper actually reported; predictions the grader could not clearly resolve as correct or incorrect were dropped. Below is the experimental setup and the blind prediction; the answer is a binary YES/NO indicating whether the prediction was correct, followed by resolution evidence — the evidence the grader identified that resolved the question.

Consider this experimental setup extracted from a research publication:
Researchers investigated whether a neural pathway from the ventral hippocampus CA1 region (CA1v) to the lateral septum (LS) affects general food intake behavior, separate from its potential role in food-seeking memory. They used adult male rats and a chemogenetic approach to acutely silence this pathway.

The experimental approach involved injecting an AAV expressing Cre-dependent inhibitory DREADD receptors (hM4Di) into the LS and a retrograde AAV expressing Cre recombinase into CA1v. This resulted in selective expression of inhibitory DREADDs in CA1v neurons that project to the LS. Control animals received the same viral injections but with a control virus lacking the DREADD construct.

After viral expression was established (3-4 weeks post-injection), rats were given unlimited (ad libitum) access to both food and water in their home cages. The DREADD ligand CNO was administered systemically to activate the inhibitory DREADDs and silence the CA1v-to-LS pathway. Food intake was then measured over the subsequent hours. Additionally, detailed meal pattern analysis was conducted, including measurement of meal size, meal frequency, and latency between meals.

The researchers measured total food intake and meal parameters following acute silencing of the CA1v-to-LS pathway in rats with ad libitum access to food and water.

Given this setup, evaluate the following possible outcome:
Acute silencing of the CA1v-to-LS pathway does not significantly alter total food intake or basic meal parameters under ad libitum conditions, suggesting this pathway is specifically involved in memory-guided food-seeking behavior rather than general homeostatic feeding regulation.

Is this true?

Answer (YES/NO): YES